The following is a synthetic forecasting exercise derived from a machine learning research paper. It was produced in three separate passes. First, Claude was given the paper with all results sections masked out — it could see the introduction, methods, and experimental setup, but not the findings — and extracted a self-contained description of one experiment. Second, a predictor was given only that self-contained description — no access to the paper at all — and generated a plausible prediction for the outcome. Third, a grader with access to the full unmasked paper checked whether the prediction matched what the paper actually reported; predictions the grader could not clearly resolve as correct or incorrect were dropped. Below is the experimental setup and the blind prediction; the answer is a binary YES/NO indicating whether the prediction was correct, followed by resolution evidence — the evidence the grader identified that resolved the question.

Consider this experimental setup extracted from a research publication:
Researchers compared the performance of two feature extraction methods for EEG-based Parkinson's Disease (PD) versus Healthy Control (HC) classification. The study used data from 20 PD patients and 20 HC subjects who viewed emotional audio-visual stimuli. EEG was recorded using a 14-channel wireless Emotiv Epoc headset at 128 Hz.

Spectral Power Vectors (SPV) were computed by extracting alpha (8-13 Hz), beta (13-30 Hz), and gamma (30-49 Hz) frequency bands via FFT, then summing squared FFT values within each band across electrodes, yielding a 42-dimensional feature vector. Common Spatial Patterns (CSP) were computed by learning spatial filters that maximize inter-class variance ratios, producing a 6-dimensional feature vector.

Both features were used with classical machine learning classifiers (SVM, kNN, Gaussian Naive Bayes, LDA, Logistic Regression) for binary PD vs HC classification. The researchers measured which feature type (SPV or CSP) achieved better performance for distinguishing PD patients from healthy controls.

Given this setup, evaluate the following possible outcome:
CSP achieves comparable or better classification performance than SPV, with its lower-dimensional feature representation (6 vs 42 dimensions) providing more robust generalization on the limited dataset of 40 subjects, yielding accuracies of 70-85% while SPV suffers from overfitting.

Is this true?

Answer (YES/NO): NO